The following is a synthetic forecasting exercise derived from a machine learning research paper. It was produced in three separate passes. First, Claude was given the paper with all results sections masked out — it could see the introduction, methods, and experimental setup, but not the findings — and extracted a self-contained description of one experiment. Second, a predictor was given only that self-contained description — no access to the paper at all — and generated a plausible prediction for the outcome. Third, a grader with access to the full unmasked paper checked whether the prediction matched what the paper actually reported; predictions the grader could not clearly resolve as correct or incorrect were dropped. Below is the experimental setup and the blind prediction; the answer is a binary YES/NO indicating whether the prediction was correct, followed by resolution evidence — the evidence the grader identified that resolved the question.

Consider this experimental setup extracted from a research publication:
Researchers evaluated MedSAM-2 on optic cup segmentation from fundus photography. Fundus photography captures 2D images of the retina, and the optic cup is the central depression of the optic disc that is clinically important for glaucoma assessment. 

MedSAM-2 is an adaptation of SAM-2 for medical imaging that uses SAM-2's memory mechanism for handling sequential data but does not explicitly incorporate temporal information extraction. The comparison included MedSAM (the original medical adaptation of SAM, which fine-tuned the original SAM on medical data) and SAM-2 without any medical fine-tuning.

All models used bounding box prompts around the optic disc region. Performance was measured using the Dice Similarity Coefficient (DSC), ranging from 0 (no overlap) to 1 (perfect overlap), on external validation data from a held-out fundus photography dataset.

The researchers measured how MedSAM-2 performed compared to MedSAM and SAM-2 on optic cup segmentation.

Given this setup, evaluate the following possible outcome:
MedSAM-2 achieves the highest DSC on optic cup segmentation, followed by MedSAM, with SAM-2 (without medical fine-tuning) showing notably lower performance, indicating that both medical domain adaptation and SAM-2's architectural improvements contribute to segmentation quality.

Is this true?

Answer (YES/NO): NO